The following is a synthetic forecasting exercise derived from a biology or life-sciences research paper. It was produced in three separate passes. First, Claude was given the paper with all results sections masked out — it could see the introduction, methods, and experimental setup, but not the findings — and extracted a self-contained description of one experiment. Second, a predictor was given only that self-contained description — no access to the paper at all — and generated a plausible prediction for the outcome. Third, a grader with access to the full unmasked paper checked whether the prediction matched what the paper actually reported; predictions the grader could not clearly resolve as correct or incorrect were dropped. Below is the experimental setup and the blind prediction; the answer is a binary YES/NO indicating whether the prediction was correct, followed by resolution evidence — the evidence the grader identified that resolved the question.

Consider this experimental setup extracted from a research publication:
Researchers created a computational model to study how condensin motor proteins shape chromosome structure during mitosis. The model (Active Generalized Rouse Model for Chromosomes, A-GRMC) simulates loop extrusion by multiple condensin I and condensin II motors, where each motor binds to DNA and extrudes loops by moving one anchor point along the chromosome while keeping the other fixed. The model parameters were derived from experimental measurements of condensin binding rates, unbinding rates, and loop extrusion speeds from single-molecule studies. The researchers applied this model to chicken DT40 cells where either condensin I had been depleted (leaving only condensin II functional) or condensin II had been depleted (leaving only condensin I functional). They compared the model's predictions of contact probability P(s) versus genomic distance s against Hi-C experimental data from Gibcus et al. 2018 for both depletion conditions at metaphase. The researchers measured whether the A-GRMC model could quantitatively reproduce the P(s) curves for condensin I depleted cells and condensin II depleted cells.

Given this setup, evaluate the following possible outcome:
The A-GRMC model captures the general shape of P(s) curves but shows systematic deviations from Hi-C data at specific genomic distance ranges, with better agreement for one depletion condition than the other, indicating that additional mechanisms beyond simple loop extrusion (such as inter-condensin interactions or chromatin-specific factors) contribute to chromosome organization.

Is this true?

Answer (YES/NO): YES